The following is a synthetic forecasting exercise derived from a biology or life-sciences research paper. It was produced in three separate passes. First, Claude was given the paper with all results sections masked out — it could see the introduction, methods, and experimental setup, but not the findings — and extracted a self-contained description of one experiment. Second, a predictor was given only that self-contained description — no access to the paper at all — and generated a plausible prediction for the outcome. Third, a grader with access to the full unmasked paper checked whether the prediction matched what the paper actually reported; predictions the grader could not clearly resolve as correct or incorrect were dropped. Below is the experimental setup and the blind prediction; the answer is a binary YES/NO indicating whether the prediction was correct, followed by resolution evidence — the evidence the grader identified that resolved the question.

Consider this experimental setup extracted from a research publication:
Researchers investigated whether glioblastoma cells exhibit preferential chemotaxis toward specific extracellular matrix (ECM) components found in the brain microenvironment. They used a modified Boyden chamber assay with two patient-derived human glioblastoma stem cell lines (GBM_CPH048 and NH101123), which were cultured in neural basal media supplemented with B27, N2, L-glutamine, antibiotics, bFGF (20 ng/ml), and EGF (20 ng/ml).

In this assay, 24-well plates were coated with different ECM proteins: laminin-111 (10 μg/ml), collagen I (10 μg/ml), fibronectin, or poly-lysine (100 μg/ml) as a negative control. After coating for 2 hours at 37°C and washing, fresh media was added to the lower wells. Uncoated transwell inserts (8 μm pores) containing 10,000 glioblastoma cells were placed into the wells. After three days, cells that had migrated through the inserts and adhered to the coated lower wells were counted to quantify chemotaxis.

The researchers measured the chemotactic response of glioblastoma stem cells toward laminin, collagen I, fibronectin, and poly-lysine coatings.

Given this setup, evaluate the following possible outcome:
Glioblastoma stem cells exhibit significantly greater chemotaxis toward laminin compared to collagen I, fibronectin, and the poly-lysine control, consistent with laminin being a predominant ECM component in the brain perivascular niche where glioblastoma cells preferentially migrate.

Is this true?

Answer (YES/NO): NO